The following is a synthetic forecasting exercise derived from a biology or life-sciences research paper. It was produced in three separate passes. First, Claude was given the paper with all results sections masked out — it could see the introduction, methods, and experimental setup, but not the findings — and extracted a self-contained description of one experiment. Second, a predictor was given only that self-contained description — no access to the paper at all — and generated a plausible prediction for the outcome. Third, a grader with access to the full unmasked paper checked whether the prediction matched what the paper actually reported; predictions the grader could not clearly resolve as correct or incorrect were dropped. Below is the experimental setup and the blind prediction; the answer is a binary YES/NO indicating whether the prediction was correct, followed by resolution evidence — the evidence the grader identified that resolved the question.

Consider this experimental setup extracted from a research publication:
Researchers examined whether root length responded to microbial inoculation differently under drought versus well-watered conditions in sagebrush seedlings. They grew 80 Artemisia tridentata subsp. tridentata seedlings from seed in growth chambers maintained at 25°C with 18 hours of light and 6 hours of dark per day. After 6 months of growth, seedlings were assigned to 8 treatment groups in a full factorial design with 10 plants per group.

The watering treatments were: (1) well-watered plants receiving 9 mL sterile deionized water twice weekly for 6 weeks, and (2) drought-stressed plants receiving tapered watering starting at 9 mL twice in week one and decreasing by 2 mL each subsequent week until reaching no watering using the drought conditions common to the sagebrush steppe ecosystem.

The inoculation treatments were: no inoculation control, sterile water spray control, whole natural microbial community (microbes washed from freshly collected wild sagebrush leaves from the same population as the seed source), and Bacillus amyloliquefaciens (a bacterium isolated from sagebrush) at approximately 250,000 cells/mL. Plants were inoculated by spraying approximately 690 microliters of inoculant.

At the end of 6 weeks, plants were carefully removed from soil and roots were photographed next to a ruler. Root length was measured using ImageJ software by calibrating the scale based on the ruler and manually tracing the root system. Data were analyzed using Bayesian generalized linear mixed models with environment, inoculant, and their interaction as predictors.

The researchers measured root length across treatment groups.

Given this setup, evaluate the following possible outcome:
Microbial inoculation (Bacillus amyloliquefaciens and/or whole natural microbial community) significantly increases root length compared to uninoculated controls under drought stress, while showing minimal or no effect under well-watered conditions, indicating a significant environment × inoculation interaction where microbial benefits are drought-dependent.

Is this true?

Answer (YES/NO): NO